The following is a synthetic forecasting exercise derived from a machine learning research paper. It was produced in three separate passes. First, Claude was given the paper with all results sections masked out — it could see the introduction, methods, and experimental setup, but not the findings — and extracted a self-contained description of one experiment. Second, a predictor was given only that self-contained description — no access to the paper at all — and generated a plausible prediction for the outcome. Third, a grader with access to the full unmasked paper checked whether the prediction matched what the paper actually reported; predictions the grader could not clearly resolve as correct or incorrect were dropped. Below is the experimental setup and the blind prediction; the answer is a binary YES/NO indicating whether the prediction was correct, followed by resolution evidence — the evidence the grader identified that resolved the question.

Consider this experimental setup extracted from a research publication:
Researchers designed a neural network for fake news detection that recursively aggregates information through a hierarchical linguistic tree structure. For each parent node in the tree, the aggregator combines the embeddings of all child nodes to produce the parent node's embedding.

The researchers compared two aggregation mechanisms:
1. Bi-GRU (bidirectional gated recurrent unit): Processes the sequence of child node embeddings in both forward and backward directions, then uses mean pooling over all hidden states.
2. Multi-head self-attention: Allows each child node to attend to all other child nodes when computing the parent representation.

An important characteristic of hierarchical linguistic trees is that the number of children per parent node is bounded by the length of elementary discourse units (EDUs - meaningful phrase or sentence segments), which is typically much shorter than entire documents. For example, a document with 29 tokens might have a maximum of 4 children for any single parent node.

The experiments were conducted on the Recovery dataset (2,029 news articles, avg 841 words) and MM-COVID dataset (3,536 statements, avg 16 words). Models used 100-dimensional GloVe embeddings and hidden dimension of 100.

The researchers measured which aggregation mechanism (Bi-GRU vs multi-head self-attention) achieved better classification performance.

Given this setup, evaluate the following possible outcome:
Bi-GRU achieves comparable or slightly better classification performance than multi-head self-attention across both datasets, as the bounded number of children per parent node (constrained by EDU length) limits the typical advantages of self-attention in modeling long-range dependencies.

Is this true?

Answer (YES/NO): YES